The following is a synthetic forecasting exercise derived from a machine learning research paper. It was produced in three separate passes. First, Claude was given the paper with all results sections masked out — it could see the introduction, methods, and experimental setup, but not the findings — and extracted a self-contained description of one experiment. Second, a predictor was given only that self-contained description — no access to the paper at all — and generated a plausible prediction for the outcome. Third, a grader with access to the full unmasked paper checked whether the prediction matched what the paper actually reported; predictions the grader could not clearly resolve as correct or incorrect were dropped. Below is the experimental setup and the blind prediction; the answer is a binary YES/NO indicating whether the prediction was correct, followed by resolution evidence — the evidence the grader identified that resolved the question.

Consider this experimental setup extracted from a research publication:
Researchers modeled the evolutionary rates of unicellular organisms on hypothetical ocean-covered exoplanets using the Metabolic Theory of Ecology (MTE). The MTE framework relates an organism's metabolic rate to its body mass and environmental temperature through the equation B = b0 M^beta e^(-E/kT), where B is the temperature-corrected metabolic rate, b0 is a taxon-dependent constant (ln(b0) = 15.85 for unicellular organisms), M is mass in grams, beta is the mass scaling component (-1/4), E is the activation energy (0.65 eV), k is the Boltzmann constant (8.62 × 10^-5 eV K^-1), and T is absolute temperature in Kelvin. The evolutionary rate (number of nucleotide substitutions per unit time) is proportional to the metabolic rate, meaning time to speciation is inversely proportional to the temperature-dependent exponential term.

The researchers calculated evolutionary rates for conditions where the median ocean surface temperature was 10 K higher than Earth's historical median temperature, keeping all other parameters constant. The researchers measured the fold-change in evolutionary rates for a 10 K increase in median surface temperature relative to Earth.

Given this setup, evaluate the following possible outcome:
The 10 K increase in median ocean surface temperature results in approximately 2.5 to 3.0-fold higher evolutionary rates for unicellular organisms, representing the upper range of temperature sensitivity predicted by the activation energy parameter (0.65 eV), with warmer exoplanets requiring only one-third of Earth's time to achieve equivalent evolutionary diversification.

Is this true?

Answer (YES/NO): NO